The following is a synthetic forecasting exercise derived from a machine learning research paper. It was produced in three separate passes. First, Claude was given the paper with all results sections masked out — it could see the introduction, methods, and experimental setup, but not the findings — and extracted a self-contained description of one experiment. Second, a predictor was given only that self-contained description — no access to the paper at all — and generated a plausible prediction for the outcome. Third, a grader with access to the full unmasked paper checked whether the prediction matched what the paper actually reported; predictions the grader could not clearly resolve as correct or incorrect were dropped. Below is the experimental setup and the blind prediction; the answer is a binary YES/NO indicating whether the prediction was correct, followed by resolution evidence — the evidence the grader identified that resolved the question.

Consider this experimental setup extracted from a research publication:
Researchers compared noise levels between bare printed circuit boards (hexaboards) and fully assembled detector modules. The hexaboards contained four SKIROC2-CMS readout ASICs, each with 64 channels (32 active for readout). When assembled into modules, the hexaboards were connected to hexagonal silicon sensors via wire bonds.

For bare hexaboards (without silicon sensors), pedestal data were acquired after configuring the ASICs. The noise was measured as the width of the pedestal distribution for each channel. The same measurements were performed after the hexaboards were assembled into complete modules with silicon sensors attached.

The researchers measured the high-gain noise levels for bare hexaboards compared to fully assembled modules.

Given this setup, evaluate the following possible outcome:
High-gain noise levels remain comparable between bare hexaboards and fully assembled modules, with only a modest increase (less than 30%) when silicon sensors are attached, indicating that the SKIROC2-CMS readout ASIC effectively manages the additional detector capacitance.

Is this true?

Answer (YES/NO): NO